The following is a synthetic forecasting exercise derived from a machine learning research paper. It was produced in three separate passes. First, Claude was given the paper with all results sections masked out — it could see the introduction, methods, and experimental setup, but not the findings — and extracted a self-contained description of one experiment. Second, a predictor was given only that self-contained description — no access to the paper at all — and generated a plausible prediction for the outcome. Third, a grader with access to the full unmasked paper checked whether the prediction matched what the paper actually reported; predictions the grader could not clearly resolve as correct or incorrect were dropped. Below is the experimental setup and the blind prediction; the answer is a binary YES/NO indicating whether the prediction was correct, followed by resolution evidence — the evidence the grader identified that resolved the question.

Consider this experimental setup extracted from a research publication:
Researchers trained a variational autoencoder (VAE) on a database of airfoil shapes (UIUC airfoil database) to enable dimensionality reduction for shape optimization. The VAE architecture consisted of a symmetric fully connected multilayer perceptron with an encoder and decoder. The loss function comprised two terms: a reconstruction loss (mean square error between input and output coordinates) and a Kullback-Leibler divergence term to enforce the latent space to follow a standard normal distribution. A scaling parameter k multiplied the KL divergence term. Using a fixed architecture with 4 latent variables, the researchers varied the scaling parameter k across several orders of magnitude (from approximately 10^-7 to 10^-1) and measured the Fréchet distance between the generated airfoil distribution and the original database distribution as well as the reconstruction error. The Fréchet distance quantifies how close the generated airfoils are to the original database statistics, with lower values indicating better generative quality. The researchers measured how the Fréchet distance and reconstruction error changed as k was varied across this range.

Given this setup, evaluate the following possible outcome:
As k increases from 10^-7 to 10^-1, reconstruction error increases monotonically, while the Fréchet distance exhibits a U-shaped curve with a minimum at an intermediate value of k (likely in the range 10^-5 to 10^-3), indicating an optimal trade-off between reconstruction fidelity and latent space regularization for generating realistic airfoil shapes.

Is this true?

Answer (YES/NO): NO